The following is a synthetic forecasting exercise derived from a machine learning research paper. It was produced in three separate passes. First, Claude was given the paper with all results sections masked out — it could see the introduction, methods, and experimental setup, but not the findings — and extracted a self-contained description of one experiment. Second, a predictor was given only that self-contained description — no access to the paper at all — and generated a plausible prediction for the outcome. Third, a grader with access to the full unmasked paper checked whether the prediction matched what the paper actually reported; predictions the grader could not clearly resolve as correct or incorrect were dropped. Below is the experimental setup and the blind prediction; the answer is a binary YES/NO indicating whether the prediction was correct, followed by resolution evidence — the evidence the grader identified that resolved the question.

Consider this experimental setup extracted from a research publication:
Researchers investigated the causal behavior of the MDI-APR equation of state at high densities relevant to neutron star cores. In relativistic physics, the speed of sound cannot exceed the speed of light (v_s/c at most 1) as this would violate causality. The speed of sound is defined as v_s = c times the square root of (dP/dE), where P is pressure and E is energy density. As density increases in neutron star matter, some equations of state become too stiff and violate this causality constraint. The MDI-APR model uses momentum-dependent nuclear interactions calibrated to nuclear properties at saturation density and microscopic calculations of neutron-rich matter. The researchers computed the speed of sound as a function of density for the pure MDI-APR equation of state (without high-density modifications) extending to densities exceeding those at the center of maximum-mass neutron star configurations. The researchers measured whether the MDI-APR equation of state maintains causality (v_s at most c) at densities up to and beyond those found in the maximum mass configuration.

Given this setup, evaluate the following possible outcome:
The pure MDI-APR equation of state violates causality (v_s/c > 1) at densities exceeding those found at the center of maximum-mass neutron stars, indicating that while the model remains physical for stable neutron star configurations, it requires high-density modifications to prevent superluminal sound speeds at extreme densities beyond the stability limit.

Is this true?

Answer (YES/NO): NO